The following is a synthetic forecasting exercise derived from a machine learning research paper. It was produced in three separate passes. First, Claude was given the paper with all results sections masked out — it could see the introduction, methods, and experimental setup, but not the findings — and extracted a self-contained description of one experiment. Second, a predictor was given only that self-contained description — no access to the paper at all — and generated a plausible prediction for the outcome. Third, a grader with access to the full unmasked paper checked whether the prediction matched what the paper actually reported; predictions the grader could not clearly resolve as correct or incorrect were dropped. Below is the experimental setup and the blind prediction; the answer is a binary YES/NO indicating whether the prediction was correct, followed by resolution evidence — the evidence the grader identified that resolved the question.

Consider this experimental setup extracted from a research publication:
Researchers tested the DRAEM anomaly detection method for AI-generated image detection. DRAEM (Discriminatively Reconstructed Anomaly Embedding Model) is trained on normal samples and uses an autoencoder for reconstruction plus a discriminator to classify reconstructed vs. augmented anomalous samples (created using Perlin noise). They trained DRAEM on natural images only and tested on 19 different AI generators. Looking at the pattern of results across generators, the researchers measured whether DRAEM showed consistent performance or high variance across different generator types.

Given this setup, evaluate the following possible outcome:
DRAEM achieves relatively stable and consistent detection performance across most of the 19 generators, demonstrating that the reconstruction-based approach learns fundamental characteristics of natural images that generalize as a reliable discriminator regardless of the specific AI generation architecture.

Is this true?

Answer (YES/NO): NO